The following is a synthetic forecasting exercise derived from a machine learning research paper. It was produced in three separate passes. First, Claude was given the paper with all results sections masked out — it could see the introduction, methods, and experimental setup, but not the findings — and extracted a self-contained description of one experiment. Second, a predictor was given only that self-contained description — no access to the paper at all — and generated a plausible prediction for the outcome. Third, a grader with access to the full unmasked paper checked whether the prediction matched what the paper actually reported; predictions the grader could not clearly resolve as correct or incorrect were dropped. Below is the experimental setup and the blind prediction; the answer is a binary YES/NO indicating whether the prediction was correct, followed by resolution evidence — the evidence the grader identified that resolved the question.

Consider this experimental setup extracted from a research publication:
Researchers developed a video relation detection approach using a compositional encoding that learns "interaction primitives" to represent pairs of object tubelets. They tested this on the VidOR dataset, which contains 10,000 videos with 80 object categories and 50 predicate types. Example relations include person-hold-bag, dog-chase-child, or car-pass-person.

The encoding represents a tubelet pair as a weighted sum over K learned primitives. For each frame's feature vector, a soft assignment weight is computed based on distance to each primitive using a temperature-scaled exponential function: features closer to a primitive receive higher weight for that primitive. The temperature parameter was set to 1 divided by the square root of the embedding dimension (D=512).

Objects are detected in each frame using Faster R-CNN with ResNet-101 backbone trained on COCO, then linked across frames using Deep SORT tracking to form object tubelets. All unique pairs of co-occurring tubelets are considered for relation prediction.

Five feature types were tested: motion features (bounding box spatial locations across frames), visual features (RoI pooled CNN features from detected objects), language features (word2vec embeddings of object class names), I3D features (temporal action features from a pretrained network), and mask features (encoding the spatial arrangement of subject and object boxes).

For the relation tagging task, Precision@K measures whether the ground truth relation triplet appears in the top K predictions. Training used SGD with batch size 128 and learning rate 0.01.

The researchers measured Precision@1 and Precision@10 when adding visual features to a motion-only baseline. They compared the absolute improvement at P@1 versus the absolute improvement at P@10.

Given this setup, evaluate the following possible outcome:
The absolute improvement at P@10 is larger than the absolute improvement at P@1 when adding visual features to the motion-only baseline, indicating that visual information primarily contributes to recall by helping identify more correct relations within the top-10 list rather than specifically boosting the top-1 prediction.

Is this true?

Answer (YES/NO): NO